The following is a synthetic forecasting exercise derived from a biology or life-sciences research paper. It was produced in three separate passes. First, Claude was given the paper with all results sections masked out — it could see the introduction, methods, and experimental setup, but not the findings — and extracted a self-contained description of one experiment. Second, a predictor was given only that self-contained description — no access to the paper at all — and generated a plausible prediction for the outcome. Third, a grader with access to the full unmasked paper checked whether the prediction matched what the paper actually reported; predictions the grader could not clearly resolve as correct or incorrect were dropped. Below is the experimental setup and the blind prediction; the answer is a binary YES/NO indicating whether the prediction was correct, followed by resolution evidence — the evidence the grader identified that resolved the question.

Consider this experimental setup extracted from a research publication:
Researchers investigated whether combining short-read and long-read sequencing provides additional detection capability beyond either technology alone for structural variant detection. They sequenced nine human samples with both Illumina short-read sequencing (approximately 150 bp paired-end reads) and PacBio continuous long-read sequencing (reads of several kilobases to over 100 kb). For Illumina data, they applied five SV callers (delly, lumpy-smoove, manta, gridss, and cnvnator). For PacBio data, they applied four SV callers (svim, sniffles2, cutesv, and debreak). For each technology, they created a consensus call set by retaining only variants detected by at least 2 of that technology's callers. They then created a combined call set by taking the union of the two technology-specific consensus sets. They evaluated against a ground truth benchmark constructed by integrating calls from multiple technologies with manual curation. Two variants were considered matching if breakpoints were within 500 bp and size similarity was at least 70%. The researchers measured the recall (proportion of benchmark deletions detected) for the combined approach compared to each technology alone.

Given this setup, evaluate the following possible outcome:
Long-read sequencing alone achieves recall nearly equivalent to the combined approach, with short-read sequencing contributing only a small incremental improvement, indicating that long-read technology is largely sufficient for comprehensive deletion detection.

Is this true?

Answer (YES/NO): YES